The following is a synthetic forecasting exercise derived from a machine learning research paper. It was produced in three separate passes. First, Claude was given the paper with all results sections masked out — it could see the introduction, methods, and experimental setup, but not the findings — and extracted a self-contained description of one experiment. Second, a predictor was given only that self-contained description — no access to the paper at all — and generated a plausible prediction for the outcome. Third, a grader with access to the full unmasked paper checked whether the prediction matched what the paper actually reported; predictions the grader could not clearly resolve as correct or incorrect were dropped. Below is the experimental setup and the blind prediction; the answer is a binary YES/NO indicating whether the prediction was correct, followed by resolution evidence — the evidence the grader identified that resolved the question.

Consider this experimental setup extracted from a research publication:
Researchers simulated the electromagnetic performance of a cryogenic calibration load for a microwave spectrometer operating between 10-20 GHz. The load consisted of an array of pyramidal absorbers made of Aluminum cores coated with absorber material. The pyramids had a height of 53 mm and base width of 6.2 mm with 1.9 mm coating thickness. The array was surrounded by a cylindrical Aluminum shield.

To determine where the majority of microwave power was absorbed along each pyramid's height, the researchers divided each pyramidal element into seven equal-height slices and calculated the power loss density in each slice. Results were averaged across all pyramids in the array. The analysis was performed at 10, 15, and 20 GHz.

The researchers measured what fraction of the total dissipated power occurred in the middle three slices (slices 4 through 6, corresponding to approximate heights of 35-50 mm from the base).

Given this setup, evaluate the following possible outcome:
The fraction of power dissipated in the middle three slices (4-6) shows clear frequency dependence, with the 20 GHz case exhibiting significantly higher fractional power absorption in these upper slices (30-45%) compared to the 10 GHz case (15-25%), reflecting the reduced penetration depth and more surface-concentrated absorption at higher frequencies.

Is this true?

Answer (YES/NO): NO